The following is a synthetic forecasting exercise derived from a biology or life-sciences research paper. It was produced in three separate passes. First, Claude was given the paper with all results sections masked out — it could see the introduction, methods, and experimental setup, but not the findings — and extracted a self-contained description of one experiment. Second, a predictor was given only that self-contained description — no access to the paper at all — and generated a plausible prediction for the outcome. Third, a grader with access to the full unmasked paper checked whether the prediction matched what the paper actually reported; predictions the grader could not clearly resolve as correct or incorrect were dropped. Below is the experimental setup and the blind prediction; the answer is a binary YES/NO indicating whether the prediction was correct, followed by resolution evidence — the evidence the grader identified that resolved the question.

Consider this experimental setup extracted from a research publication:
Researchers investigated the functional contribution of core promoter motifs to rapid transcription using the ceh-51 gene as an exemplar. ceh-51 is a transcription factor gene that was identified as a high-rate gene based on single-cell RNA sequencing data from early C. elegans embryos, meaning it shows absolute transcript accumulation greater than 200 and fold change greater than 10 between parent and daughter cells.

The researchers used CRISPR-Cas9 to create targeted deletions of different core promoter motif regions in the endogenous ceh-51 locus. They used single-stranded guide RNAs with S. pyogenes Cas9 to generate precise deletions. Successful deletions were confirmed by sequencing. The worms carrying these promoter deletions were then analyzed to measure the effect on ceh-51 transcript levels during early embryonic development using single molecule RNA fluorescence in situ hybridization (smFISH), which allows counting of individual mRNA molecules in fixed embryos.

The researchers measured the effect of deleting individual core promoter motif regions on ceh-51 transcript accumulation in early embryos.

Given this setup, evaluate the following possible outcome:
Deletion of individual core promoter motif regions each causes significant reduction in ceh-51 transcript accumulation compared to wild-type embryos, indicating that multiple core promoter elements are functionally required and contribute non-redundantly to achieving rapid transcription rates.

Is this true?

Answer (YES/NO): NO